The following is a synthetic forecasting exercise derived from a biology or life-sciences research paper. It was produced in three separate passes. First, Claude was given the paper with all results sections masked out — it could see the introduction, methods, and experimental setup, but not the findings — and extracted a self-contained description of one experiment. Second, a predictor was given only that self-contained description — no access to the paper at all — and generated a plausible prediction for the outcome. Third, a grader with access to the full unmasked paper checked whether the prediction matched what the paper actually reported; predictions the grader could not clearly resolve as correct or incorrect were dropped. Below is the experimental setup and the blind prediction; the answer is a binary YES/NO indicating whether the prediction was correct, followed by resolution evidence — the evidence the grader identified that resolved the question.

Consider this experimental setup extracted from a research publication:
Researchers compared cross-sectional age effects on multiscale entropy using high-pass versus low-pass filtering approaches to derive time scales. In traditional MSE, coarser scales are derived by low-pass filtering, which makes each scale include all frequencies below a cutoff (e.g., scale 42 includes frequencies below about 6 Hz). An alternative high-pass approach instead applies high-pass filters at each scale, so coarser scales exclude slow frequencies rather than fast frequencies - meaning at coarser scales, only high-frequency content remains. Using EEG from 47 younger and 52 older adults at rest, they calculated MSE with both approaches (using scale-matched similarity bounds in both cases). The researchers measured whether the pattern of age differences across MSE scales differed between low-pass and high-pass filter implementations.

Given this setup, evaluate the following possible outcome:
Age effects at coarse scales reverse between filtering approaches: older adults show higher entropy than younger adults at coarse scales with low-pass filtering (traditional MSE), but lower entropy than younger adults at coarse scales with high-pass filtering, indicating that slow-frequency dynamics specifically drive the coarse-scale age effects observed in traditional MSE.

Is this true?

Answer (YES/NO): NO